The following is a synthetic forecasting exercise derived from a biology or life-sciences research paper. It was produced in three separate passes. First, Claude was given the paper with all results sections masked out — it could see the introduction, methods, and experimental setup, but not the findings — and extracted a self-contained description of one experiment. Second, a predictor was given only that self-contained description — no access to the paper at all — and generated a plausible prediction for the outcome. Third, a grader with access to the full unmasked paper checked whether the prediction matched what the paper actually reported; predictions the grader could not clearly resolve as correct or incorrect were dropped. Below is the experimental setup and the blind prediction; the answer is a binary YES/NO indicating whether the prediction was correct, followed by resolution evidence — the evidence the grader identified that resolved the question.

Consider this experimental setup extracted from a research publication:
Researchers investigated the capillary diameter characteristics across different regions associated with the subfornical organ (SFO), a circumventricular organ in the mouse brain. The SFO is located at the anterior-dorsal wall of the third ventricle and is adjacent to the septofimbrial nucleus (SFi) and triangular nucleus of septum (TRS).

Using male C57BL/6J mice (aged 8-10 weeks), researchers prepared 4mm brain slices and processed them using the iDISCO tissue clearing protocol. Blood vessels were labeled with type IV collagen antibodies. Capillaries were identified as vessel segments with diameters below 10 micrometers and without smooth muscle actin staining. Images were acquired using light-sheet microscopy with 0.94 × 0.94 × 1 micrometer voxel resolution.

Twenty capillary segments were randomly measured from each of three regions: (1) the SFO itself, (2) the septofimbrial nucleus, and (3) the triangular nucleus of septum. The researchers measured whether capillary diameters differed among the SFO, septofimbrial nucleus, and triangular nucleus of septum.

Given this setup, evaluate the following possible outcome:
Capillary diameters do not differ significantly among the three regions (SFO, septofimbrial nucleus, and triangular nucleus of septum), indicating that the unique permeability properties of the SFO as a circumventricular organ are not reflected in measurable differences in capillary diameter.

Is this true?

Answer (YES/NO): NO